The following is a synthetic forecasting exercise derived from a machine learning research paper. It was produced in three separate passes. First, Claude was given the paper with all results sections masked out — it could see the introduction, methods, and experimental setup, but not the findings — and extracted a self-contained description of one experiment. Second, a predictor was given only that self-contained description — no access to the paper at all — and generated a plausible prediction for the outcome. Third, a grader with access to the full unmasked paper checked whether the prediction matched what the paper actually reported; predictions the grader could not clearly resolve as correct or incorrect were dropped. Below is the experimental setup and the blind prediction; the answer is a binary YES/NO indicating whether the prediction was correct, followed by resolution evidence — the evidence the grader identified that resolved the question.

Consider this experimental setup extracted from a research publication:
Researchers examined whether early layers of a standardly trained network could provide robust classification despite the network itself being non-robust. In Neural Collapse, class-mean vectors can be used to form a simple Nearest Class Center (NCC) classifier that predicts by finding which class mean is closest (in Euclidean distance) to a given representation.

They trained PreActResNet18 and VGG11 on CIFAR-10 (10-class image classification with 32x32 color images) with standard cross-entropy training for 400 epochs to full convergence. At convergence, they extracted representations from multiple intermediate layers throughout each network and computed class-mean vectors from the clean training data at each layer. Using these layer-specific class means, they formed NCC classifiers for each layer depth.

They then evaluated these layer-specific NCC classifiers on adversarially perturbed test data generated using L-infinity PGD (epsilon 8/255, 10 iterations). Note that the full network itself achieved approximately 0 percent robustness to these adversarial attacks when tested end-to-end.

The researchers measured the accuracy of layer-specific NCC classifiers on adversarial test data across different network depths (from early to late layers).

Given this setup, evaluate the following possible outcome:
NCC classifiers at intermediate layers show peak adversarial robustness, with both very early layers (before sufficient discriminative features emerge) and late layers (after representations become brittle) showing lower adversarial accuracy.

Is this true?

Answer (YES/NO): NO